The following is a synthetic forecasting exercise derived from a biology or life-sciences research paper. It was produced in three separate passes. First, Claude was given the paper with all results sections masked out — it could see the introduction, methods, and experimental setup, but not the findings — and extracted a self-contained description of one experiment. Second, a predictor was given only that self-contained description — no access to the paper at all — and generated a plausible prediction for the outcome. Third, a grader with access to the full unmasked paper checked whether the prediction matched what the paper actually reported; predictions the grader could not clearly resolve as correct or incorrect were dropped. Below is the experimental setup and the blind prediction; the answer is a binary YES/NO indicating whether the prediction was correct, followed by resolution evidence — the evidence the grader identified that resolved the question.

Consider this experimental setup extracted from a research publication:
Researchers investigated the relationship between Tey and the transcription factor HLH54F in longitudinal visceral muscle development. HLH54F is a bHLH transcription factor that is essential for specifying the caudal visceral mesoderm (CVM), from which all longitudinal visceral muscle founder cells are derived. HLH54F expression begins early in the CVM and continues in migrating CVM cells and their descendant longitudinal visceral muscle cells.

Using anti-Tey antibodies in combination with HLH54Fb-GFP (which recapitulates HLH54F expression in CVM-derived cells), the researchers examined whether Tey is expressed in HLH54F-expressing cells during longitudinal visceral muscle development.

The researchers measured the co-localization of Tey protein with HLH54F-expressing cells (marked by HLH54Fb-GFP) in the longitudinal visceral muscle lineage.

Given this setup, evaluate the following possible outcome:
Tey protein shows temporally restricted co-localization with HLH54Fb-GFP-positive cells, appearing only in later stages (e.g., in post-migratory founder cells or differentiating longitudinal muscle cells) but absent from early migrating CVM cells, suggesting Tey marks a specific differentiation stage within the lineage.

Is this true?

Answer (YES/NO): NO